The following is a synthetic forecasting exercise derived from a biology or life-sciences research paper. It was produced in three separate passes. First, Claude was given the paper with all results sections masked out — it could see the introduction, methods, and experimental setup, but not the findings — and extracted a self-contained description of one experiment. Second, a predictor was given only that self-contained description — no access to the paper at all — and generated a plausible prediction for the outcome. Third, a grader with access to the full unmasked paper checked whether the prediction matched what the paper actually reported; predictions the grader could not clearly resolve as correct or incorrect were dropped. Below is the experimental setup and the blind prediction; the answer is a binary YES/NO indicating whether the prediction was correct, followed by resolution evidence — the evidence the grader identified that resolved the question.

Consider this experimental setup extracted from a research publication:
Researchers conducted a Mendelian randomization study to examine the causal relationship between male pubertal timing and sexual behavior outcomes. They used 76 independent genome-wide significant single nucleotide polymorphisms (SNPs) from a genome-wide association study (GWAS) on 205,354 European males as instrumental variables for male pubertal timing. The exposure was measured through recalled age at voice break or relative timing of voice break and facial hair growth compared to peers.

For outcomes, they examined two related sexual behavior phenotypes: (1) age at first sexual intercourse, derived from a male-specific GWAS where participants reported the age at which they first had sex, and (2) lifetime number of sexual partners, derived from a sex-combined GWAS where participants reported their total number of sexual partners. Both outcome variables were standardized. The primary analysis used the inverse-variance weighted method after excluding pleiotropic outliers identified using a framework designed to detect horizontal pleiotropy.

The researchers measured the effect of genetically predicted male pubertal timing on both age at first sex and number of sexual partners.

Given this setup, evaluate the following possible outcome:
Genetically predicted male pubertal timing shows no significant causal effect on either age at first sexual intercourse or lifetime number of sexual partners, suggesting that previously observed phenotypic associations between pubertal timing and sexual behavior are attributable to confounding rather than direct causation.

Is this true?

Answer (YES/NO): NO